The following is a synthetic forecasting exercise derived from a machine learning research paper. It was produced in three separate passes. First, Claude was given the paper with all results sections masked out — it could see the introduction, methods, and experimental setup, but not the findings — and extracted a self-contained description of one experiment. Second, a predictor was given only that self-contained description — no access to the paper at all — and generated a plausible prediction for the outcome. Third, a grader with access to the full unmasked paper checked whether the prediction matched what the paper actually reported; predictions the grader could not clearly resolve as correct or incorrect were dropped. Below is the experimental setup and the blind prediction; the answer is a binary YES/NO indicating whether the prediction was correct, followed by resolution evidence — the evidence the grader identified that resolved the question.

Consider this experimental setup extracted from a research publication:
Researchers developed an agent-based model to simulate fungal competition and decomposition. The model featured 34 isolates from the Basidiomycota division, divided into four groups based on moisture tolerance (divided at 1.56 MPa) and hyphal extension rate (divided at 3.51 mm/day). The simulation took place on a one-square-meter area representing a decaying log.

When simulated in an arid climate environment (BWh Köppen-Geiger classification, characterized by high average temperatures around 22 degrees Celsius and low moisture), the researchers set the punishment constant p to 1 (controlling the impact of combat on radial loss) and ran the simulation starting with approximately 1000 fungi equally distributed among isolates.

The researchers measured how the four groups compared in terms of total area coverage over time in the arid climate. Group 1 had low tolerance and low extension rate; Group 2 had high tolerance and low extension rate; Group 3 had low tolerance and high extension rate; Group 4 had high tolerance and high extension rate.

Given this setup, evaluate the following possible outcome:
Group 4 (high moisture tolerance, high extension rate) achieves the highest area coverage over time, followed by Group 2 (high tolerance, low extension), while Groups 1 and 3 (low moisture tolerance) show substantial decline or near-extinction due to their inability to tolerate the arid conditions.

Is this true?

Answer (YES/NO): NO